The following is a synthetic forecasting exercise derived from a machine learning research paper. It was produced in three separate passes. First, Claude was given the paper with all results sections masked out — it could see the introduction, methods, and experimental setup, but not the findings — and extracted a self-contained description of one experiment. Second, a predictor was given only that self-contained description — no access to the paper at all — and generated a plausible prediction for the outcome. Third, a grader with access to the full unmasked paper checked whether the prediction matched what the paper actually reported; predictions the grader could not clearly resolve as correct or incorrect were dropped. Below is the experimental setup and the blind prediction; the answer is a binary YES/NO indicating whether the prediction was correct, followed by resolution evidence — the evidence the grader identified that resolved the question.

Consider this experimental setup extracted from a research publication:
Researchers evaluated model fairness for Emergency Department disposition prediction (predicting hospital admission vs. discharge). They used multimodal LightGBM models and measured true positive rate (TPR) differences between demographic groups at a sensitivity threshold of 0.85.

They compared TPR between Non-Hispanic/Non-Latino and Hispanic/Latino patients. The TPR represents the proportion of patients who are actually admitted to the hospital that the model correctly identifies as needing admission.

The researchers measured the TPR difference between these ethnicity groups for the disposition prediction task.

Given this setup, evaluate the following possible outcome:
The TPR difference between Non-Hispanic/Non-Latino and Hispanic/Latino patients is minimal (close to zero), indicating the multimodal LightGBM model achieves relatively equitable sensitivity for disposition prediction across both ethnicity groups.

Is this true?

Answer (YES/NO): YES